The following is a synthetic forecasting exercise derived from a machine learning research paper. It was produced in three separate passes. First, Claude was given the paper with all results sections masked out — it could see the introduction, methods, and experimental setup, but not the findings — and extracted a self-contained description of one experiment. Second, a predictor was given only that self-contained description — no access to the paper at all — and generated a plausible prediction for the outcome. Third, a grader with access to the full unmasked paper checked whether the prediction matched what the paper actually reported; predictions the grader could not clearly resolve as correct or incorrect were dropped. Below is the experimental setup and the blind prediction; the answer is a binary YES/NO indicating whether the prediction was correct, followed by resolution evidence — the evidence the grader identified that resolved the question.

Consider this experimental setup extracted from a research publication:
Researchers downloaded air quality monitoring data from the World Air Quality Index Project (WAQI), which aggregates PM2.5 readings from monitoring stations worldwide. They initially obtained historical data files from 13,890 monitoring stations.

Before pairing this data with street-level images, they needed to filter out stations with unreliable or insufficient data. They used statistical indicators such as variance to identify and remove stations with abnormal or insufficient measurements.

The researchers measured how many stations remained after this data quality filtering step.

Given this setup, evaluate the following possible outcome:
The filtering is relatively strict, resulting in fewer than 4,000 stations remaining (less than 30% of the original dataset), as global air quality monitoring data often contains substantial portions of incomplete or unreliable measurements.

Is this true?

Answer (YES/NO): NO